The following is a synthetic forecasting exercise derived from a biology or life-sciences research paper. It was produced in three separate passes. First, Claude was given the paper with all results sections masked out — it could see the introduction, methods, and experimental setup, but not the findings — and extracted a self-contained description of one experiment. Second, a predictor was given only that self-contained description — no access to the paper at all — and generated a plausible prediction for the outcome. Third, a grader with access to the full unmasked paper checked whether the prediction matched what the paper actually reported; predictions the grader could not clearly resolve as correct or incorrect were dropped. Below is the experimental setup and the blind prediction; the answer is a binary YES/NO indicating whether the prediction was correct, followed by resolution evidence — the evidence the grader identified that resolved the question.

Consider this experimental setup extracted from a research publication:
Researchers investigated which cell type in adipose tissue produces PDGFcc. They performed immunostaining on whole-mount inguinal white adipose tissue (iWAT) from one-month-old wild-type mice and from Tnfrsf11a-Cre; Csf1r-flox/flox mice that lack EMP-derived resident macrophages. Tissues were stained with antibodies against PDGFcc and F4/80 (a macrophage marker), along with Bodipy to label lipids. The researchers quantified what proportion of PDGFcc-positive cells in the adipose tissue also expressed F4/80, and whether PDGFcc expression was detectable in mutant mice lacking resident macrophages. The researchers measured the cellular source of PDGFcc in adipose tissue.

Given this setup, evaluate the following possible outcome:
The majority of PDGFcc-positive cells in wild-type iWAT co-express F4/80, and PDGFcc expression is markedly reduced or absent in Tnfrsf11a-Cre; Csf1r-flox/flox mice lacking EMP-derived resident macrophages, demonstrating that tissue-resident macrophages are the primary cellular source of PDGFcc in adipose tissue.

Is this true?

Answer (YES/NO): YES